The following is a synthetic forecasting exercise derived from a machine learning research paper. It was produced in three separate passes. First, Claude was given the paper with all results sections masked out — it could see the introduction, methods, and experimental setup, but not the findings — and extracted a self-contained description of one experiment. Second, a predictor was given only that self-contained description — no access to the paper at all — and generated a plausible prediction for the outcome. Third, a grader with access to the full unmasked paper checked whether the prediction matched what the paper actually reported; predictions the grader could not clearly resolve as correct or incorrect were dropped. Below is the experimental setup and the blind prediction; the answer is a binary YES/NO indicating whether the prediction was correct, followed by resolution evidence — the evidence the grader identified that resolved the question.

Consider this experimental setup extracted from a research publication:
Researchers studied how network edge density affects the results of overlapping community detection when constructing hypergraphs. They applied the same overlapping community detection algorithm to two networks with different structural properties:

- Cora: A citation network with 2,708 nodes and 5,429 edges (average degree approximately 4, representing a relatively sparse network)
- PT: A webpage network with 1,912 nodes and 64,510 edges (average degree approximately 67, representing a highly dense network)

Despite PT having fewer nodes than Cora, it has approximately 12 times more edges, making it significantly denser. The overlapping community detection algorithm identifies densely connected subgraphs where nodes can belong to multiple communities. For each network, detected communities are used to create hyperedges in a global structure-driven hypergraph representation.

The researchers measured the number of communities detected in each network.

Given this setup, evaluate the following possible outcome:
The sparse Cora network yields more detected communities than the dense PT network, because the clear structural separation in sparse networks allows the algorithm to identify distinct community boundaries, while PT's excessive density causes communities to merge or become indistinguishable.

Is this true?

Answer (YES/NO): YES